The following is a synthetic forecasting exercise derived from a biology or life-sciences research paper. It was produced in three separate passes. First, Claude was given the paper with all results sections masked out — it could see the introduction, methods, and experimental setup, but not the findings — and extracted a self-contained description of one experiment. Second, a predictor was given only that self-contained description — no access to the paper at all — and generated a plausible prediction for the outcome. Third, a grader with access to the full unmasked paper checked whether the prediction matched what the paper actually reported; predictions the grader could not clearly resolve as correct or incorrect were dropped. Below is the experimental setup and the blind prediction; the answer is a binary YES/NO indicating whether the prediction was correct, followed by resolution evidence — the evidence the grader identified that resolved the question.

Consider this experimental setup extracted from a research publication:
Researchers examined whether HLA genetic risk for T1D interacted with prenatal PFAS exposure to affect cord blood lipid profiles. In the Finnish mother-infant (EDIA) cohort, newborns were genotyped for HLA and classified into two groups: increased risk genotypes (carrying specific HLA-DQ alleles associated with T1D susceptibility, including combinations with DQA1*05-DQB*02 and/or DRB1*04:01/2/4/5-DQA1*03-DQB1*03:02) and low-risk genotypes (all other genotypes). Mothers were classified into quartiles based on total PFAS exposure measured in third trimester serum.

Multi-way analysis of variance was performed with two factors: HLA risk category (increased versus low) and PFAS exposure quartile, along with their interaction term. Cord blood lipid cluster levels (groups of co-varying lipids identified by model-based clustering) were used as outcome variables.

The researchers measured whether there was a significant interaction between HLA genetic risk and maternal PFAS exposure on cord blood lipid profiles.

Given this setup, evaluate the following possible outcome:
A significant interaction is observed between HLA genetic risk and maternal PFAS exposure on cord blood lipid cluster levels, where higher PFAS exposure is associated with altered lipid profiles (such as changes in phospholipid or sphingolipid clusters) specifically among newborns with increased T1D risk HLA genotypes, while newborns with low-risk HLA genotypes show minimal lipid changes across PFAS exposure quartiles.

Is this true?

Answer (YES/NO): YES